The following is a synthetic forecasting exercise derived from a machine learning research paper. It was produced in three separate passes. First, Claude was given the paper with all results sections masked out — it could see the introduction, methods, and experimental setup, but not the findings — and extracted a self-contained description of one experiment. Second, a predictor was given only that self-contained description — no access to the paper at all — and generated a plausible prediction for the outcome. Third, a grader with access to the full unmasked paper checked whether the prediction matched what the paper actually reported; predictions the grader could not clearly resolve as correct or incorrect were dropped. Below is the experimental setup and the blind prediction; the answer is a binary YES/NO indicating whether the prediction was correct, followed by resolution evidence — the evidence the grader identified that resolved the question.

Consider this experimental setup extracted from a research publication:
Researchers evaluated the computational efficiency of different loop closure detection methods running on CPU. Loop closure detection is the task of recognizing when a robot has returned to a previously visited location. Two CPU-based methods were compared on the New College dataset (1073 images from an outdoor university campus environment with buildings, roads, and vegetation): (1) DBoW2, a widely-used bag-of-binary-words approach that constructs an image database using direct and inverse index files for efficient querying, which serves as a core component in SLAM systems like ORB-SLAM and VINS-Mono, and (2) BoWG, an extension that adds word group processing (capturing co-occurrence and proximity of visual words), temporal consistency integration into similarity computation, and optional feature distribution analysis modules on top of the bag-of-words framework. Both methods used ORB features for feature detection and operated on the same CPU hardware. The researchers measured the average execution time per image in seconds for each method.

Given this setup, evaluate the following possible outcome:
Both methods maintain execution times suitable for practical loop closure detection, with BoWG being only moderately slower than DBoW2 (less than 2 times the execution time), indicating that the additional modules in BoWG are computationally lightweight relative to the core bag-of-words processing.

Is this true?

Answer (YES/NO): YES